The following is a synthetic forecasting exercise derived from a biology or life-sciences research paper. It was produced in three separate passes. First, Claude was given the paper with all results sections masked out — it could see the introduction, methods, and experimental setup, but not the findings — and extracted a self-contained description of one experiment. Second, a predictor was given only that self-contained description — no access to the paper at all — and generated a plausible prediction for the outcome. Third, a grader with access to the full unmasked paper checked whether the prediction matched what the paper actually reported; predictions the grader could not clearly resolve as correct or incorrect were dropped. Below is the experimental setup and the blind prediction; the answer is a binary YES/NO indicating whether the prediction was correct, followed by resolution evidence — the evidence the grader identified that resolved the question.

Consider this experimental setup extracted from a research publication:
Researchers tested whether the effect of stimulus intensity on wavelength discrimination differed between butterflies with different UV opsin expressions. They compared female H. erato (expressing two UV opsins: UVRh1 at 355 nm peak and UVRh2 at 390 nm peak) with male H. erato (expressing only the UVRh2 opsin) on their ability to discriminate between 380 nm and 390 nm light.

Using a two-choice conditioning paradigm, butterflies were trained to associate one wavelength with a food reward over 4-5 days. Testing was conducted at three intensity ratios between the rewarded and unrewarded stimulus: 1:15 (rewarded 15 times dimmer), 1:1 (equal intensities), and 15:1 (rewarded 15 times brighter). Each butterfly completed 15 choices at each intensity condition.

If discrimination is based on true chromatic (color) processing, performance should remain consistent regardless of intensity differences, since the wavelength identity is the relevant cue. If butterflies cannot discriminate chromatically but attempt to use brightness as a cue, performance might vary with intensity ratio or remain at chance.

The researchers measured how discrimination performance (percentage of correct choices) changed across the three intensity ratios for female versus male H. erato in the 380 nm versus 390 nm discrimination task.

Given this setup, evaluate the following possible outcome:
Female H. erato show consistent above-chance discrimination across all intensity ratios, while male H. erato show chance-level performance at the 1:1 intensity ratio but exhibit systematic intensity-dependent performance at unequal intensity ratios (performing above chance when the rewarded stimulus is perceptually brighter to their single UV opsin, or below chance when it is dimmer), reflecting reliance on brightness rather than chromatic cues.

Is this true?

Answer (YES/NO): YES